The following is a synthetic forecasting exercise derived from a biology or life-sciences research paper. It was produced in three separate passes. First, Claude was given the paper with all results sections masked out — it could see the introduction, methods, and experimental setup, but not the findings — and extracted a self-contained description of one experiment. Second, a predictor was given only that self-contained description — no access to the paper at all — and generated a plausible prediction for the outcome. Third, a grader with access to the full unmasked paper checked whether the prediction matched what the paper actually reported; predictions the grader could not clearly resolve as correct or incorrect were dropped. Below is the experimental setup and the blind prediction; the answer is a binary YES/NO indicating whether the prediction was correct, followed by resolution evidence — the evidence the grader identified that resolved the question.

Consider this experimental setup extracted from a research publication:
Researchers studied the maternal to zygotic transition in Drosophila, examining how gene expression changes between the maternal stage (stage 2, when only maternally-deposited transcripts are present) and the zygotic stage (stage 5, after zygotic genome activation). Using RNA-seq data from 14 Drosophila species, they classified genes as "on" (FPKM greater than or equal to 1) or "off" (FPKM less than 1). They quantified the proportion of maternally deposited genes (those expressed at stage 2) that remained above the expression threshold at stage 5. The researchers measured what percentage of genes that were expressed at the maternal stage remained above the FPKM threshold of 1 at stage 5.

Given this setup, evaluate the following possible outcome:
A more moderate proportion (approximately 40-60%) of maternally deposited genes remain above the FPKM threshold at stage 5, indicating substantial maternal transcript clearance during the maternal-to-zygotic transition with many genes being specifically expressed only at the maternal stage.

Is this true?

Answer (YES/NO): NO